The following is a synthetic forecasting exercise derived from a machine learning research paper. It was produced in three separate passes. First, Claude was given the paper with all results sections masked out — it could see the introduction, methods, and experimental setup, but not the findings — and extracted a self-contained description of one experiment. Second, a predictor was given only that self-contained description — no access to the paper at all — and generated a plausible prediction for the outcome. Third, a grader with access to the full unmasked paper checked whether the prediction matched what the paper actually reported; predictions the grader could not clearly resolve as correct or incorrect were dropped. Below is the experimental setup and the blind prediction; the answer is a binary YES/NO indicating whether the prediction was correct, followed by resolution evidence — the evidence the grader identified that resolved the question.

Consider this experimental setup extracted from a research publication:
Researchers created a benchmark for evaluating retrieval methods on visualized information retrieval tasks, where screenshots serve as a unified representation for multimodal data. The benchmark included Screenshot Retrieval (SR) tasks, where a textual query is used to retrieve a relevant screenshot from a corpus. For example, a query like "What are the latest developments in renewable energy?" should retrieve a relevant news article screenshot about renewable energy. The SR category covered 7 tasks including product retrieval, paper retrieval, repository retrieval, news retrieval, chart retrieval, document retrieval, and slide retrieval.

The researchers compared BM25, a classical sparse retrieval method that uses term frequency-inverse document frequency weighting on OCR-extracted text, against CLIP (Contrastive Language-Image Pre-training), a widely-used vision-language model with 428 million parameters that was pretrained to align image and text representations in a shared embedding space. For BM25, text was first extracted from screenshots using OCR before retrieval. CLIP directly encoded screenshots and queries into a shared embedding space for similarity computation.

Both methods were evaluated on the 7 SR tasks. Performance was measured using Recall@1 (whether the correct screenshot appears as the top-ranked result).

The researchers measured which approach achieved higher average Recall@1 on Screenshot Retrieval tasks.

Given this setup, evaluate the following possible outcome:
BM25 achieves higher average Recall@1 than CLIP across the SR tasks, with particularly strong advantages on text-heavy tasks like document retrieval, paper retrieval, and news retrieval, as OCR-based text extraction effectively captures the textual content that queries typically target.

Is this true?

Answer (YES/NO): NO